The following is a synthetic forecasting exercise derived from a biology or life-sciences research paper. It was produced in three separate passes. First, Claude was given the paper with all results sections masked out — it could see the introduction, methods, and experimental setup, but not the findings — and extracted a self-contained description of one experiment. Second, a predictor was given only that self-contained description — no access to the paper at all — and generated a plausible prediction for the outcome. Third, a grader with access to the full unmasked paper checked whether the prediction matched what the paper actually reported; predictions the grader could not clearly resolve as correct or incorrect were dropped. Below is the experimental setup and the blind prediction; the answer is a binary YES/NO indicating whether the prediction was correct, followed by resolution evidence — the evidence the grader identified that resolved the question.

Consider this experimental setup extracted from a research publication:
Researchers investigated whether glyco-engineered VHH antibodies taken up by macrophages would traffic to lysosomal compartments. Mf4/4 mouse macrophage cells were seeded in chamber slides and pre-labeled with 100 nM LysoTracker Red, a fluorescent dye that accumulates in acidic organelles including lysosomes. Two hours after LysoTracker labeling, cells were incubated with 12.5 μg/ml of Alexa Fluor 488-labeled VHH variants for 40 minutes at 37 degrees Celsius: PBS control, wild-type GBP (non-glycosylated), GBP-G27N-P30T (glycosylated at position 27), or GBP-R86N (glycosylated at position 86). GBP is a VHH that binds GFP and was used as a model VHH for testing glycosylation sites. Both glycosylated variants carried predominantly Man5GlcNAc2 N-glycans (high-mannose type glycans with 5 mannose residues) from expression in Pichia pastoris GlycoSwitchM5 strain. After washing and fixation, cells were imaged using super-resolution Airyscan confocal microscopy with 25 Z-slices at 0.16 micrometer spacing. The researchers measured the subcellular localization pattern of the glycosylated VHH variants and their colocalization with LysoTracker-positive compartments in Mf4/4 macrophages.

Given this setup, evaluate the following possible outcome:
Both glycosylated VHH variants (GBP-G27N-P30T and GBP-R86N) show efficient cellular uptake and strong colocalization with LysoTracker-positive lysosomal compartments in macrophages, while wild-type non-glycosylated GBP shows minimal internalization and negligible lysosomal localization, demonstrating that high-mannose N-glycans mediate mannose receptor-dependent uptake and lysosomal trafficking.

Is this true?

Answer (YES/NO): NO